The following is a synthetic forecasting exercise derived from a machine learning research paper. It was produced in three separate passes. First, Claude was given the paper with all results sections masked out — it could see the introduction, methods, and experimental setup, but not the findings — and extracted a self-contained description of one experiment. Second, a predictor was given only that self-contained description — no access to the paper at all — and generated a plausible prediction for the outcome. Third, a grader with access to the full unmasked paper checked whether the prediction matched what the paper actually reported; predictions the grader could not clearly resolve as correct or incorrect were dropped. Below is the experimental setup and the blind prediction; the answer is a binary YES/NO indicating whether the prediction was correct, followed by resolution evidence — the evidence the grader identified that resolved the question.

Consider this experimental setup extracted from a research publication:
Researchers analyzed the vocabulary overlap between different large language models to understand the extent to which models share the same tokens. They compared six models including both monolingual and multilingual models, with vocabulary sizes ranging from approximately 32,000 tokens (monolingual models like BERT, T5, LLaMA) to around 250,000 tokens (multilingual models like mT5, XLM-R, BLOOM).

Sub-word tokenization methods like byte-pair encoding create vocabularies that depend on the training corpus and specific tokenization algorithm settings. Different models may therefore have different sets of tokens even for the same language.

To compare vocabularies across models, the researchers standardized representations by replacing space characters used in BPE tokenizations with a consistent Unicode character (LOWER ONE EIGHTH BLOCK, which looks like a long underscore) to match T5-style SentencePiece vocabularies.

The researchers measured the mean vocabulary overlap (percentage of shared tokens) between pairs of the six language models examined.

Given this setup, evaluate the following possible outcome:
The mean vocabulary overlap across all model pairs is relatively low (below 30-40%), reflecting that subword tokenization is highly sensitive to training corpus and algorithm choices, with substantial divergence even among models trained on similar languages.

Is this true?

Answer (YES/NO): NO